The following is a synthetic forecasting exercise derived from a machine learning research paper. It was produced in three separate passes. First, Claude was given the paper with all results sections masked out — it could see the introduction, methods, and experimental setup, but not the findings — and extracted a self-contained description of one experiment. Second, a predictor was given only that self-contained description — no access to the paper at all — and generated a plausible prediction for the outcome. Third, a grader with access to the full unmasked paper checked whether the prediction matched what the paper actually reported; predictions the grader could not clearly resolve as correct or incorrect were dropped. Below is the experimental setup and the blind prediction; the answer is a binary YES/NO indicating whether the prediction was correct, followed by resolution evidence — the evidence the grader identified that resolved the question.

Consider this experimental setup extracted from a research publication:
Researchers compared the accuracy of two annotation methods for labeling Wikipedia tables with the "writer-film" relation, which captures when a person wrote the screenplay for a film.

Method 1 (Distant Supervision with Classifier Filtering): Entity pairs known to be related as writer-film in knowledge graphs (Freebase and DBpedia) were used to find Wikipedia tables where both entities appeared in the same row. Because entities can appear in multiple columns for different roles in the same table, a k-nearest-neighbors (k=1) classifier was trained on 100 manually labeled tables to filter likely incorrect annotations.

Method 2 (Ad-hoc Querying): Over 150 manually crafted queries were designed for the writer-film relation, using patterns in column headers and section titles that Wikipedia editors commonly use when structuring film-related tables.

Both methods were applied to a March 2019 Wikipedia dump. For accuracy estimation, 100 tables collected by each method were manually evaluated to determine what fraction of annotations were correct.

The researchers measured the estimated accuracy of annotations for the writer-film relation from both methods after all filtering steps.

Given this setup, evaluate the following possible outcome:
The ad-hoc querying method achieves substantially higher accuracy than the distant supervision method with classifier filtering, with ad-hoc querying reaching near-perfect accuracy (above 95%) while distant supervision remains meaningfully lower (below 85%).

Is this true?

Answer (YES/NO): NO